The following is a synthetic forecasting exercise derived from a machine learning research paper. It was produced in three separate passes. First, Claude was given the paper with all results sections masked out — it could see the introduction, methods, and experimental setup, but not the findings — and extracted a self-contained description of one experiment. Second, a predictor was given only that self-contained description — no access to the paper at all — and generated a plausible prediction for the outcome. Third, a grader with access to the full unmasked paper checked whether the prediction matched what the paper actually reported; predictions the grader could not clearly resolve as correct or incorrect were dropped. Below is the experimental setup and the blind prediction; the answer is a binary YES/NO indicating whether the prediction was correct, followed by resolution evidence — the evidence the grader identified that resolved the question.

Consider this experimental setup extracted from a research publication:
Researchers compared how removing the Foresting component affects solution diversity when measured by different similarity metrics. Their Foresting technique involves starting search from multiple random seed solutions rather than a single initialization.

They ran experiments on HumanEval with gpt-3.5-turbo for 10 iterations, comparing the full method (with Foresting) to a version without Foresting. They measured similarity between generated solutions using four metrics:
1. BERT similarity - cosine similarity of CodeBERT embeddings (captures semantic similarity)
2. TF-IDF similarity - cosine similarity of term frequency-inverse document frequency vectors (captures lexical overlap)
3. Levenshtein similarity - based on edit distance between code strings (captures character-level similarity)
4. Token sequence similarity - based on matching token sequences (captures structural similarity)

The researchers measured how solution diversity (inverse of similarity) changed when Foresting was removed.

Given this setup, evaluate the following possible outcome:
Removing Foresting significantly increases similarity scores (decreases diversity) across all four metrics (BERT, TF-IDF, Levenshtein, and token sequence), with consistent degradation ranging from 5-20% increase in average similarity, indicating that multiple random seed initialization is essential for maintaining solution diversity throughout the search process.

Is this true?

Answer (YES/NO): NO